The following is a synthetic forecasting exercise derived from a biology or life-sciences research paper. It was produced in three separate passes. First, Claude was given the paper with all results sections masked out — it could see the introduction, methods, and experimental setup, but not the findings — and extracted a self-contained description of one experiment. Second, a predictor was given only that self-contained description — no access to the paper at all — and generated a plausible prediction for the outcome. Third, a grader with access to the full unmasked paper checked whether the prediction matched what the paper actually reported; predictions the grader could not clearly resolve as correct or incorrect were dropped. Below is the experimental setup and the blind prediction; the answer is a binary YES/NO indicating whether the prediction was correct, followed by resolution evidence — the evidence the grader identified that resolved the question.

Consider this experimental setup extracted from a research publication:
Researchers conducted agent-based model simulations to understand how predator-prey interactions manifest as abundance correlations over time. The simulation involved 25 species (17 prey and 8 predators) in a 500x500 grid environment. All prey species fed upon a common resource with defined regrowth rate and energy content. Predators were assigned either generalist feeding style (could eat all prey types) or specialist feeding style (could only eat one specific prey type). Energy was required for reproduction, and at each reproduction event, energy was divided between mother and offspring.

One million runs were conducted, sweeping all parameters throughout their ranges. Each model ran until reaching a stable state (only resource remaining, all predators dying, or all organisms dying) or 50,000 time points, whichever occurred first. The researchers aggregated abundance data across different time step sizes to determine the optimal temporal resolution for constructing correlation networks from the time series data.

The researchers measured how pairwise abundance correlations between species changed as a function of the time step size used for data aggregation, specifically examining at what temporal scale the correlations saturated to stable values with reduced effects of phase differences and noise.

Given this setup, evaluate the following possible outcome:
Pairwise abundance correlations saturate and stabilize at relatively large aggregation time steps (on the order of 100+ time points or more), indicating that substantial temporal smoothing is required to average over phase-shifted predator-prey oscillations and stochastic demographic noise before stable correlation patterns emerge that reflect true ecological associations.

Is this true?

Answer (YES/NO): YES